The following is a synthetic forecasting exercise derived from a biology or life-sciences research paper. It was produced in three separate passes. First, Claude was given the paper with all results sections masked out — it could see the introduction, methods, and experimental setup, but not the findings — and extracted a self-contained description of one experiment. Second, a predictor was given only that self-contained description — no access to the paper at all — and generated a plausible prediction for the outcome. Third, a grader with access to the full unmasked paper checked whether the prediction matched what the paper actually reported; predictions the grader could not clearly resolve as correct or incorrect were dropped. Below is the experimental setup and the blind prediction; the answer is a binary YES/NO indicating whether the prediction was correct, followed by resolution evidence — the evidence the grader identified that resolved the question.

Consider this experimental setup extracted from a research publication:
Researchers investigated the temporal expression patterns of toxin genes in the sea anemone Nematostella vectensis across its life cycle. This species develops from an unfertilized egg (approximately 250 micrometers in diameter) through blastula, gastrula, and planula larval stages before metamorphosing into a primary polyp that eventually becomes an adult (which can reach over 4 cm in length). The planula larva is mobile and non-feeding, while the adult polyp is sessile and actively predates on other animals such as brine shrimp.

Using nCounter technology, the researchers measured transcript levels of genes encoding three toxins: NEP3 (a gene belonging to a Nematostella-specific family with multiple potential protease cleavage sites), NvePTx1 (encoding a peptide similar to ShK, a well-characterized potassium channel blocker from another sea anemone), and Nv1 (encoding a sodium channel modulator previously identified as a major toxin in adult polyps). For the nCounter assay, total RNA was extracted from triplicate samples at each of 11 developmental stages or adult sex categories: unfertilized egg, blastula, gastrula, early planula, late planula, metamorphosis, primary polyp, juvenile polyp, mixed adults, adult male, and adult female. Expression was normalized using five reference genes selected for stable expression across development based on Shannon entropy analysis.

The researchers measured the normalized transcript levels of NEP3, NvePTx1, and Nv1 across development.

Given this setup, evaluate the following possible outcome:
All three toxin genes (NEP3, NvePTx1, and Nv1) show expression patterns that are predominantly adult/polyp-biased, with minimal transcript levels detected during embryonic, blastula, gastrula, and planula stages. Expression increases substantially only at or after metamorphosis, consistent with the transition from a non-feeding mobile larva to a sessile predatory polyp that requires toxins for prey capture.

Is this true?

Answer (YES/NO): NO